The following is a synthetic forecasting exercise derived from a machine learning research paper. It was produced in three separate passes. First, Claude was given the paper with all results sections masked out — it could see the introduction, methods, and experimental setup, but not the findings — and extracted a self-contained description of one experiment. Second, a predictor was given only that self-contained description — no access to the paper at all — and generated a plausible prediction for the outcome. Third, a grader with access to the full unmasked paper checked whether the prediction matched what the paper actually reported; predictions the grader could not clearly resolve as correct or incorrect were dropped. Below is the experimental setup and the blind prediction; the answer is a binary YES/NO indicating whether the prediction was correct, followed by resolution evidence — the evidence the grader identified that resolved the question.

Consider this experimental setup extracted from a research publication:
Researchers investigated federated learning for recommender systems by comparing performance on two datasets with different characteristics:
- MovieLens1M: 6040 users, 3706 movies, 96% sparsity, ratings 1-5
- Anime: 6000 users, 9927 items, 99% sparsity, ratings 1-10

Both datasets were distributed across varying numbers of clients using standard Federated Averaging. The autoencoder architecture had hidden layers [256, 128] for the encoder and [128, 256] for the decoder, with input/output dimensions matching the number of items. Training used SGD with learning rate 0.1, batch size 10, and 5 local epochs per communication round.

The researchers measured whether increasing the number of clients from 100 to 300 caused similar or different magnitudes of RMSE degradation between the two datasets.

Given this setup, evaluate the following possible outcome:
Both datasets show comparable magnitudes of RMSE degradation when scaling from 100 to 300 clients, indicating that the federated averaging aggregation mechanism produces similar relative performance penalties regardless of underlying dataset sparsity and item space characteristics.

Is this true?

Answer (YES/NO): YES